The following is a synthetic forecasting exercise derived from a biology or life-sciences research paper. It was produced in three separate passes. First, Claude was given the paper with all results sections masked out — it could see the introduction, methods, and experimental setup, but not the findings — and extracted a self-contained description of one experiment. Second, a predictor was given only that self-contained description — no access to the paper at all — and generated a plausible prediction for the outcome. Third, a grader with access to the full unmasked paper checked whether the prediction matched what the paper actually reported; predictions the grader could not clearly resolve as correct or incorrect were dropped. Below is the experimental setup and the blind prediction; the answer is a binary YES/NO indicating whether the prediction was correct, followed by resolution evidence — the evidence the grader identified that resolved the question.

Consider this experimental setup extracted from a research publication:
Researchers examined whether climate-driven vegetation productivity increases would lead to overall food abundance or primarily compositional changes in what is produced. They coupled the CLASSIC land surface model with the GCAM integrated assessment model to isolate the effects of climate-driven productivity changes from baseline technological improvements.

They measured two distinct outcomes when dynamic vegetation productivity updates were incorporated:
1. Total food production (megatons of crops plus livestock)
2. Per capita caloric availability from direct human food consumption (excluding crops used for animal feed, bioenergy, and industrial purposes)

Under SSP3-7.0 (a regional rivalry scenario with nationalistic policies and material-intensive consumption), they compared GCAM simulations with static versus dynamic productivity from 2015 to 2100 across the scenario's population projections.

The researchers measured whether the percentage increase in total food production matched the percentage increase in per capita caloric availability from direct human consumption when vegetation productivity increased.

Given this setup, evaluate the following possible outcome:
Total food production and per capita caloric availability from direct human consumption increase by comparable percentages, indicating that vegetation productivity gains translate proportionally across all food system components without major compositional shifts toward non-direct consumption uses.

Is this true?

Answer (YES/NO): NO